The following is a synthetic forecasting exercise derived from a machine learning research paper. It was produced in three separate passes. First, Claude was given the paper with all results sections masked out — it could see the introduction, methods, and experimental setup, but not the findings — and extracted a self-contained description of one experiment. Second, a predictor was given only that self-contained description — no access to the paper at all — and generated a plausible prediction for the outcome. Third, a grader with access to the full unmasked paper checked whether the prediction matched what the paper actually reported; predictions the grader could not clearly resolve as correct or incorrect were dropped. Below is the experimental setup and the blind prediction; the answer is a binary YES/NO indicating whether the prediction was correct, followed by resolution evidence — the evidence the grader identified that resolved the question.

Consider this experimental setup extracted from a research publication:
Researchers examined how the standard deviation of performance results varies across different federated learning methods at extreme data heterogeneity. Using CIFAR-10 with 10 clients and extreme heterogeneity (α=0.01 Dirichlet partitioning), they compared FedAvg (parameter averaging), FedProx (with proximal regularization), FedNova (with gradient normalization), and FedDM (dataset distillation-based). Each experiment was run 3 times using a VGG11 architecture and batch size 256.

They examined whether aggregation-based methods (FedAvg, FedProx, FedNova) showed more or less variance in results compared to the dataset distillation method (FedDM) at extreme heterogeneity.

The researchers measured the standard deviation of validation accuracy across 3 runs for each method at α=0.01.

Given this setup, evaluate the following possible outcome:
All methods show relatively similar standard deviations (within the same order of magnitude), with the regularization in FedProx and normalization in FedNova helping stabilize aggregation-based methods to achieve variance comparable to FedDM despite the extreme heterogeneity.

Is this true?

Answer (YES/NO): NO